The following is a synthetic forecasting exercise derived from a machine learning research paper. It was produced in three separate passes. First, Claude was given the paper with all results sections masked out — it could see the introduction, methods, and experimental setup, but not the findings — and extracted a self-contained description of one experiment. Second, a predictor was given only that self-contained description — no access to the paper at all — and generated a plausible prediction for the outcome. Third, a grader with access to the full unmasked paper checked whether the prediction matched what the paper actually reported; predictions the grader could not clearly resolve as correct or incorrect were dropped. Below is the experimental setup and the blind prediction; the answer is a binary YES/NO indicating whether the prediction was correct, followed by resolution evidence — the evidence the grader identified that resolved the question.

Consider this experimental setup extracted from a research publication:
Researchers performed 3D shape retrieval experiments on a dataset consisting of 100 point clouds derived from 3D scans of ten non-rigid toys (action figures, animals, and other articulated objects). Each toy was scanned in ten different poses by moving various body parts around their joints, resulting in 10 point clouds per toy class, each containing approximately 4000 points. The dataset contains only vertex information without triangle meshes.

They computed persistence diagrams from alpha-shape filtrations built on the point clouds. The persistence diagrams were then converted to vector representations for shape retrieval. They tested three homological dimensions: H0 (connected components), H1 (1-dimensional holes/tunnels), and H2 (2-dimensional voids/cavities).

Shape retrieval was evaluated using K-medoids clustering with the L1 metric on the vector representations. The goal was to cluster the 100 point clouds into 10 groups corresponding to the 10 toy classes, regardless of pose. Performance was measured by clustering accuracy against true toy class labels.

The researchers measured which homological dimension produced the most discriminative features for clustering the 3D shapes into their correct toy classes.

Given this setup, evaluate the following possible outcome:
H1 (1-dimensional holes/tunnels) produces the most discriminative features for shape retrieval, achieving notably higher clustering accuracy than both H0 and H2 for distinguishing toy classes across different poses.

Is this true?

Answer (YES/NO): NO